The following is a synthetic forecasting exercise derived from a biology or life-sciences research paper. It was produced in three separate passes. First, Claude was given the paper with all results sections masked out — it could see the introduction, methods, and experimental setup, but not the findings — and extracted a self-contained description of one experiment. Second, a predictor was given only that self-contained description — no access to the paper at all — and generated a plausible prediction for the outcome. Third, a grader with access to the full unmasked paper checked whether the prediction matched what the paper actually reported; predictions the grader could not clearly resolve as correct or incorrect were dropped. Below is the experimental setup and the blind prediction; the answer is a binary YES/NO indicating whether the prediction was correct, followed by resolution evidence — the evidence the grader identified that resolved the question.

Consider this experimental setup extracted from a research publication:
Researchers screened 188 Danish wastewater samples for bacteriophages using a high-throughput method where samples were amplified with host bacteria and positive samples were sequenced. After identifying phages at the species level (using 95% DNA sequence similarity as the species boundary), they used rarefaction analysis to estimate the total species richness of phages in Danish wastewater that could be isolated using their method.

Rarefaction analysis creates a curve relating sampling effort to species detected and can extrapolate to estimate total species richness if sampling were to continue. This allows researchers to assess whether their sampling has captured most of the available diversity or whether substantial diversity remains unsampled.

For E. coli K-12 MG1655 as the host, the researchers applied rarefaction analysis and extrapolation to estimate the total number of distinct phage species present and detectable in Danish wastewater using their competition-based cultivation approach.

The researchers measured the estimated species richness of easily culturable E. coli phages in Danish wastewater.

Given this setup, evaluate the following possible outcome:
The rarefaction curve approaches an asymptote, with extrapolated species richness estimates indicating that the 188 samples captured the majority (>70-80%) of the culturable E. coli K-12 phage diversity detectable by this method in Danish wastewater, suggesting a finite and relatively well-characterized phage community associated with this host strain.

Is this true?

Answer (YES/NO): NO